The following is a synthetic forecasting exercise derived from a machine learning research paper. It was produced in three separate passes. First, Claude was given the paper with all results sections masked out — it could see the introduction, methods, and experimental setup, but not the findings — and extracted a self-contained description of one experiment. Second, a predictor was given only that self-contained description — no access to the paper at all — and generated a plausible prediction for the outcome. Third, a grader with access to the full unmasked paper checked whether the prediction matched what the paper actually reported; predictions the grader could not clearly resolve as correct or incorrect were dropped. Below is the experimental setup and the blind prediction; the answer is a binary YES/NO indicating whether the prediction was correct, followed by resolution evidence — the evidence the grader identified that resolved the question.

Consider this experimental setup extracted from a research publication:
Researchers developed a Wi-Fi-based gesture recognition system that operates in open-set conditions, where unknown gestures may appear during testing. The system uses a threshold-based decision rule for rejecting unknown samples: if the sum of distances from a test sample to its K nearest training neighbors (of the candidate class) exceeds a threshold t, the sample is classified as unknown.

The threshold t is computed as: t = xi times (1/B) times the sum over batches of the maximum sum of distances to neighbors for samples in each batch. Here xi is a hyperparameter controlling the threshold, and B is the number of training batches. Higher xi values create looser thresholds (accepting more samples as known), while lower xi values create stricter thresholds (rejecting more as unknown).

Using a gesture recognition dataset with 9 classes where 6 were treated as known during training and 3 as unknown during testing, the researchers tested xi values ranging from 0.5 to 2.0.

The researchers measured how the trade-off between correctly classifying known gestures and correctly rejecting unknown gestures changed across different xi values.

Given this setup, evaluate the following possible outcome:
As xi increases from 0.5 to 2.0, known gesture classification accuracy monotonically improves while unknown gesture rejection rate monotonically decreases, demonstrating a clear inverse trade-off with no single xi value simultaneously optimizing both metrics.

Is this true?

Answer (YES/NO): NO